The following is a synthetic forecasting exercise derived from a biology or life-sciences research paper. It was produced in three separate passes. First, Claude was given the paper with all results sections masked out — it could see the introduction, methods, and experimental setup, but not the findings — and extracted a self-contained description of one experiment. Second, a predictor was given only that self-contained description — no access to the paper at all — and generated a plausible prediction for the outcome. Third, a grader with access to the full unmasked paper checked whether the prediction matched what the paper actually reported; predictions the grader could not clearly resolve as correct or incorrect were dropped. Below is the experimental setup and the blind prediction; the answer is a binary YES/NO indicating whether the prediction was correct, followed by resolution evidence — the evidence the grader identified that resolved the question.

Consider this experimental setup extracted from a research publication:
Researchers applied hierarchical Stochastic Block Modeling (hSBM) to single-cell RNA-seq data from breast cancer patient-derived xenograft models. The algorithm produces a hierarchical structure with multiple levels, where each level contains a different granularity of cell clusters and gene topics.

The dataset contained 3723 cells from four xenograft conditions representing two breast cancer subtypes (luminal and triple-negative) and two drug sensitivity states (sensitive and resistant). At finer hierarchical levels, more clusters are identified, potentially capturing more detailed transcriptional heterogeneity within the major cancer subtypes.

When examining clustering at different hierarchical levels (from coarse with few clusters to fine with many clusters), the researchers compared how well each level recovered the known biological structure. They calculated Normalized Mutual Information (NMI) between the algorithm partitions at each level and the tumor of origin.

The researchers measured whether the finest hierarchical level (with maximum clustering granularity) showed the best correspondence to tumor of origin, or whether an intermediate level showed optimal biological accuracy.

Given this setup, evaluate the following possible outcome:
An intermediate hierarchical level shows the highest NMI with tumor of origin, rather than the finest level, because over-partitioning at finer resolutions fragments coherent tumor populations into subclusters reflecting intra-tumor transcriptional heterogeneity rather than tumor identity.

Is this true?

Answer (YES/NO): NO